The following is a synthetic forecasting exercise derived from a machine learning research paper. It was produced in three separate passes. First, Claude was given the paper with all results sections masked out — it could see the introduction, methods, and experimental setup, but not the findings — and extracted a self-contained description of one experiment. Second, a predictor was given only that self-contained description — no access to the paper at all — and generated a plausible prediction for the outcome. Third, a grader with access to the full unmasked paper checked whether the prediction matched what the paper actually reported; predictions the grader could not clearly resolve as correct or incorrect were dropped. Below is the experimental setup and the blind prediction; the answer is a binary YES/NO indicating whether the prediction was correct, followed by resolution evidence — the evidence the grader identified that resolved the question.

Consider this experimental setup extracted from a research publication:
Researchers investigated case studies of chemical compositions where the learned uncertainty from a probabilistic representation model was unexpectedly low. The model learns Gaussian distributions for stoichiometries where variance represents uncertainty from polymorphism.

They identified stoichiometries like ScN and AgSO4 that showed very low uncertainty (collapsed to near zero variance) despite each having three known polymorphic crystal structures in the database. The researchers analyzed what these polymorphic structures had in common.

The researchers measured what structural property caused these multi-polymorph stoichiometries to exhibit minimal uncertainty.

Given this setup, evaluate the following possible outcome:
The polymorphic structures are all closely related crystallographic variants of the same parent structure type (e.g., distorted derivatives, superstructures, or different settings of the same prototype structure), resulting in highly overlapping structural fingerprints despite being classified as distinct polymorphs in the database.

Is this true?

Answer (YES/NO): NO